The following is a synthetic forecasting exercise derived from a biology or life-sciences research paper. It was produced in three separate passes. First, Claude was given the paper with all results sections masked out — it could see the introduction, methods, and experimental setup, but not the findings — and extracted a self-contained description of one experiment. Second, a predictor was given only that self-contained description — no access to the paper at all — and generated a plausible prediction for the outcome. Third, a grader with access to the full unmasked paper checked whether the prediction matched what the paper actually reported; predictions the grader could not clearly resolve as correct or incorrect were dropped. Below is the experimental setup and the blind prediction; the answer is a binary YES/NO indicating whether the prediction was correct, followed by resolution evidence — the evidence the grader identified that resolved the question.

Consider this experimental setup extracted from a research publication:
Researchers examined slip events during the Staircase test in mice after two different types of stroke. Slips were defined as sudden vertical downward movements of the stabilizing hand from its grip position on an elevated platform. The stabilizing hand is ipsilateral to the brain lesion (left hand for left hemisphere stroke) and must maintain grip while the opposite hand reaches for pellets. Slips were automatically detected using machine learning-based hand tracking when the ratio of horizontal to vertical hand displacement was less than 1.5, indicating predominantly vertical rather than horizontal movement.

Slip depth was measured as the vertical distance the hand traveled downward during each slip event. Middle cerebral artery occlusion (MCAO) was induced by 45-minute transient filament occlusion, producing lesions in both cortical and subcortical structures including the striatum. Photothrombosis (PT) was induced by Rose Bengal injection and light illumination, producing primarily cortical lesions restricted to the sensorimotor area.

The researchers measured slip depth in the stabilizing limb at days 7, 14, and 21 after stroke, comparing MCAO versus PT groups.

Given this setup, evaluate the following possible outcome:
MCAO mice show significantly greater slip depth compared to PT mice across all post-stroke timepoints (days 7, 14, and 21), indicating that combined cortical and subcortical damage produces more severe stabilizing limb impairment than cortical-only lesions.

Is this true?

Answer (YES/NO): NO